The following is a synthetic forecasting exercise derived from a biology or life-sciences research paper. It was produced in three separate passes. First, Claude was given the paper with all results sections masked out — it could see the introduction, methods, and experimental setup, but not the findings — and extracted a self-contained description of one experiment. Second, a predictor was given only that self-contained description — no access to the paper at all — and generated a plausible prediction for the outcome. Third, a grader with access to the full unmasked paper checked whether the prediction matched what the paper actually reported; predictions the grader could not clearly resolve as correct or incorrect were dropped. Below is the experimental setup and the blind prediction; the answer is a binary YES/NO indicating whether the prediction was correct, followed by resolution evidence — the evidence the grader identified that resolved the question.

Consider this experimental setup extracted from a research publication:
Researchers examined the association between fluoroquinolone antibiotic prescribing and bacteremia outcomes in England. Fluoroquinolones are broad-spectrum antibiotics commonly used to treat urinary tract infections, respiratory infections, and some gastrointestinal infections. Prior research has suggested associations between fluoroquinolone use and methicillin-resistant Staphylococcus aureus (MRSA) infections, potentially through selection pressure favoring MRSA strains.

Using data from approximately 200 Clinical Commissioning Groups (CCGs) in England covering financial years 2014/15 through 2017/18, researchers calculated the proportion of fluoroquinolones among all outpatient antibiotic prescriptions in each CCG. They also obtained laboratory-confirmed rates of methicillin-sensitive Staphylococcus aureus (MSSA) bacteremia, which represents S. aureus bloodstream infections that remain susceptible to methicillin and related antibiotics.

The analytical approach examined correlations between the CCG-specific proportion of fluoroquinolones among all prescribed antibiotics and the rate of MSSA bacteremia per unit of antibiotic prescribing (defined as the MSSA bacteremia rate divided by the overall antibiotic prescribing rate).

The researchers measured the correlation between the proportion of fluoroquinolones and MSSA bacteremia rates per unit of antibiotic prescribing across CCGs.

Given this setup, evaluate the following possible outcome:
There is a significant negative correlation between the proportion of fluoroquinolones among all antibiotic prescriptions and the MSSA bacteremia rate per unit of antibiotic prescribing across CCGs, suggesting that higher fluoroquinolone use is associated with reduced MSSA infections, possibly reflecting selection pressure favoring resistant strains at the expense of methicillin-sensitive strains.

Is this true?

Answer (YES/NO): NO